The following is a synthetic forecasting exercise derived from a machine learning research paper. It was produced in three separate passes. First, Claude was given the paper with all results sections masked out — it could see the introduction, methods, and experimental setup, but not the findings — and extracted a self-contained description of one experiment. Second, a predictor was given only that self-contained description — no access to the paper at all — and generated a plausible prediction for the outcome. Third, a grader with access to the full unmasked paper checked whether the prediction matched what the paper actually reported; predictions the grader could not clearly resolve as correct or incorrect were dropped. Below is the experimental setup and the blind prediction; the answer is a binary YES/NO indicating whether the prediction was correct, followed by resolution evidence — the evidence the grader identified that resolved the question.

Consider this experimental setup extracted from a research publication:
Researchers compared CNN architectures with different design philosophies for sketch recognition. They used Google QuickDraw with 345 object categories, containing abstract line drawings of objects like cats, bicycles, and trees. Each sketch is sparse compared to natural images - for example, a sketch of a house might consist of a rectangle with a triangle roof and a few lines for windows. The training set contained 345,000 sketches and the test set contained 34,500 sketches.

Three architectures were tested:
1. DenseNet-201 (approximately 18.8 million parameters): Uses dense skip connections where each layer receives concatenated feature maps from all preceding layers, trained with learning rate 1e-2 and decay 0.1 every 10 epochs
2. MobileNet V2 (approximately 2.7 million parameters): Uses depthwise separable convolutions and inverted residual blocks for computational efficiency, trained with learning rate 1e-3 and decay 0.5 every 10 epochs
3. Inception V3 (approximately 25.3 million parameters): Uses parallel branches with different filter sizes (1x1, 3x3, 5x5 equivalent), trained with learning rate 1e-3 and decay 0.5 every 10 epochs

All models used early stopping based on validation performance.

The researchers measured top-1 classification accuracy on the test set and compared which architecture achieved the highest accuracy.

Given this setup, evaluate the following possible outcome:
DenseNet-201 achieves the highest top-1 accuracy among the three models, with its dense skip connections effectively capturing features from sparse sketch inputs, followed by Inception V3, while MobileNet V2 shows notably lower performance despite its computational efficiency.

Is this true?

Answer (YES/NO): NO